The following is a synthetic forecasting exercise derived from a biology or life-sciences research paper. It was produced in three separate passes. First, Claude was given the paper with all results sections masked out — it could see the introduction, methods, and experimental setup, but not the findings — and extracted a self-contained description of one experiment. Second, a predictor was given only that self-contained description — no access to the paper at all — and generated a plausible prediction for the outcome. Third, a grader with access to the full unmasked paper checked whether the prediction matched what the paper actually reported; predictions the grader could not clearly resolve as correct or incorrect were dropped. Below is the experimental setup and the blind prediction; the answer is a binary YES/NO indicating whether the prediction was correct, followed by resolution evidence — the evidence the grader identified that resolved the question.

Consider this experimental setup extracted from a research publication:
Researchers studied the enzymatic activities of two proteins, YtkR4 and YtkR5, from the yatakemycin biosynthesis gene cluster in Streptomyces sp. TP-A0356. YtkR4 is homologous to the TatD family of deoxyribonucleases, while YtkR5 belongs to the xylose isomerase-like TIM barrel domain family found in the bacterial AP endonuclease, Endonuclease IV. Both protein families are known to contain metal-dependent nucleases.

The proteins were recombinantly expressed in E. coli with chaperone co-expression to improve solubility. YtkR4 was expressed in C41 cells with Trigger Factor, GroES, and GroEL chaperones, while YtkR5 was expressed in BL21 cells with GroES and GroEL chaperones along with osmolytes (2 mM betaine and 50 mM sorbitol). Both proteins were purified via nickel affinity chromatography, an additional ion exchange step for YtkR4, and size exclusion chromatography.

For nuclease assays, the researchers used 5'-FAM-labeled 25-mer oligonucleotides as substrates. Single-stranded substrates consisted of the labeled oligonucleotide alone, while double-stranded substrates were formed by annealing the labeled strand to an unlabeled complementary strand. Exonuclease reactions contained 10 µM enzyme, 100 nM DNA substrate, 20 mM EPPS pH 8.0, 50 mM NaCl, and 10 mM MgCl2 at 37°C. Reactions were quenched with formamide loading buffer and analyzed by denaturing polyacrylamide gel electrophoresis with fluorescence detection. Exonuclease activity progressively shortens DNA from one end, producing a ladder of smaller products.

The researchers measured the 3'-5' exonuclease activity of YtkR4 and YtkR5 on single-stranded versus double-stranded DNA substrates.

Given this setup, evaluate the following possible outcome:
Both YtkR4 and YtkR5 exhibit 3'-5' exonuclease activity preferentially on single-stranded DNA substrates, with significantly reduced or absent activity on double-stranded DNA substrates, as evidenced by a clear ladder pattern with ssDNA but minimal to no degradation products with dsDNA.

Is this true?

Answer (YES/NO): NO